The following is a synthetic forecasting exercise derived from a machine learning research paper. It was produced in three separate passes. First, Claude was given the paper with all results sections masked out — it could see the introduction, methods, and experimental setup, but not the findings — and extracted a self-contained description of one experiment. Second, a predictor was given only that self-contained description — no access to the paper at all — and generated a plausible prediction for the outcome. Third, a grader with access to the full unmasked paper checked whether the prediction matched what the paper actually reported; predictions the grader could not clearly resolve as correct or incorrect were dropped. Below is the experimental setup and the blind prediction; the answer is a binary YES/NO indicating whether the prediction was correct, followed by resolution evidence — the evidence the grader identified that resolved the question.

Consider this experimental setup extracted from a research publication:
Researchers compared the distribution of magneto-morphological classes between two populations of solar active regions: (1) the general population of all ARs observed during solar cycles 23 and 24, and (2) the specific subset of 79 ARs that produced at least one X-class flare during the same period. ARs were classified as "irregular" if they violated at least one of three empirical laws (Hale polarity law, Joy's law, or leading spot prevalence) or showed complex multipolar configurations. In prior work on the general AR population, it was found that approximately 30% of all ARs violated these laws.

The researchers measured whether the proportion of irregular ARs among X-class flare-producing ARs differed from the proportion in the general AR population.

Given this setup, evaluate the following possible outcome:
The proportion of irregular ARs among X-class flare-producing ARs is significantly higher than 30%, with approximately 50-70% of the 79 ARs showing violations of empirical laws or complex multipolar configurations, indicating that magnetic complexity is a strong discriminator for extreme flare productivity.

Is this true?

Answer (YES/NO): NO